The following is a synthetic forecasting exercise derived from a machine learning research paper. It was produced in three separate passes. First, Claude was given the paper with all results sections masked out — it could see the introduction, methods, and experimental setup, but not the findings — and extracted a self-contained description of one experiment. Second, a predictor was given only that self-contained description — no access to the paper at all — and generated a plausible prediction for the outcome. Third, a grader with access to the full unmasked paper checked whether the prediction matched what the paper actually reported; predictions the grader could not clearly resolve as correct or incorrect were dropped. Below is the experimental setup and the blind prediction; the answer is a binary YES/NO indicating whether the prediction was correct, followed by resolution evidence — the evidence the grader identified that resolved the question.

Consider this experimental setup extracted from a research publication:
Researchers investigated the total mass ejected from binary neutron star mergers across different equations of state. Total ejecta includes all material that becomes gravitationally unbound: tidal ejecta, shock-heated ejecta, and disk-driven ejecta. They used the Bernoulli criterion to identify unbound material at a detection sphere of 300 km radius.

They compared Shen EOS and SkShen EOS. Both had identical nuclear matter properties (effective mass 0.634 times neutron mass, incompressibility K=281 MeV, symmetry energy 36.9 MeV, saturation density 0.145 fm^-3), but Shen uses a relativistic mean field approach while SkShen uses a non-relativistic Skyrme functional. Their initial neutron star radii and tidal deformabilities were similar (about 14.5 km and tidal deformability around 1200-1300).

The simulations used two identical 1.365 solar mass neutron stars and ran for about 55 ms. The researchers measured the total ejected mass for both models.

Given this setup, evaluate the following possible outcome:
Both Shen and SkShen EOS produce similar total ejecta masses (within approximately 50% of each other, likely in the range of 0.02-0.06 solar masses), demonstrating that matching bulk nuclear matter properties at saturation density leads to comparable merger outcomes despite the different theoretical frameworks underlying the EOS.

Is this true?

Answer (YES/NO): NO